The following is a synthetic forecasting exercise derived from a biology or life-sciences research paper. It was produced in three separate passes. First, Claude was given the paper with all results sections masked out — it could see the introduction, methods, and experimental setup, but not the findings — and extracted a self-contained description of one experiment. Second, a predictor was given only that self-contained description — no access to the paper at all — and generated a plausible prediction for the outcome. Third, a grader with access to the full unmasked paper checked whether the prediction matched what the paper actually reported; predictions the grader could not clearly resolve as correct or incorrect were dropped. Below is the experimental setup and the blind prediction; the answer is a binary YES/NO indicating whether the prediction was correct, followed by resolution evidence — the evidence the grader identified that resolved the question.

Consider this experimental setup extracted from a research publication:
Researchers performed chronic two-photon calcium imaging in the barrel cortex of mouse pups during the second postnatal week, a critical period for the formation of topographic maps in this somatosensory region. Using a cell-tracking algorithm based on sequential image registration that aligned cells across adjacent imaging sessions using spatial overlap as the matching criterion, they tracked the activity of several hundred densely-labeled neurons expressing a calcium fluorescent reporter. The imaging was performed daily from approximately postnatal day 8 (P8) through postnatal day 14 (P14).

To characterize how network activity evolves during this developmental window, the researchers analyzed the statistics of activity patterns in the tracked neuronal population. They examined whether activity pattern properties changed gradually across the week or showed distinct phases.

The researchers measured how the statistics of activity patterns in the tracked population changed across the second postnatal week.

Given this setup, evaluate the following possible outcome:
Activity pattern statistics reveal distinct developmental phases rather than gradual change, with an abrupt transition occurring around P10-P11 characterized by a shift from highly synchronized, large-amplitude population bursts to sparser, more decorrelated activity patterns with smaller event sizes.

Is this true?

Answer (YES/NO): NO